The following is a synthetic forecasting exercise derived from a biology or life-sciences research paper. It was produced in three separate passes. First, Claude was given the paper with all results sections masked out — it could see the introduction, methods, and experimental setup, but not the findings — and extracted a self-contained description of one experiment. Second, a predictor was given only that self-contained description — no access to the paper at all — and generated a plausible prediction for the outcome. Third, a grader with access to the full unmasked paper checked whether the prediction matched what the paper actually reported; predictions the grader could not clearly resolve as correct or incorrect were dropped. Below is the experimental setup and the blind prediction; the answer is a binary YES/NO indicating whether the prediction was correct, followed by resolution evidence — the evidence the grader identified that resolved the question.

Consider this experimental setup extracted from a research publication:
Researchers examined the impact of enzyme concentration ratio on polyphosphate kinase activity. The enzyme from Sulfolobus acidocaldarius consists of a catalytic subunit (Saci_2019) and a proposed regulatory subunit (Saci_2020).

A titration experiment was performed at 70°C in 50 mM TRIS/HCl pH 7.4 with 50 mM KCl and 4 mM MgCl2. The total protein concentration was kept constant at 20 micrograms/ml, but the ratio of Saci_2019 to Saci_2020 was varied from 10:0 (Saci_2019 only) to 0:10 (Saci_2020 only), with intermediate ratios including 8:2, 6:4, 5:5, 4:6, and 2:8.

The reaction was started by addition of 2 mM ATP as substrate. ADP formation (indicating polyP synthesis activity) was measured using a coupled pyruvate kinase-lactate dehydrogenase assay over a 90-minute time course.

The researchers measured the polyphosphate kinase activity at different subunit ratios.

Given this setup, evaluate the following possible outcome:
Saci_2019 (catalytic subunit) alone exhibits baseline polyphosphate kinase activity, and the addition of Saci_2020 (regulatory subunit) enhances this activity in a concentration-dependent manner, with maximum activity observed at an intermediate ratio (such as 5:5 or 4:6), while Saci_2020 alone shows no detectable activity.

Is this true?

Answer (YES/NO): YES